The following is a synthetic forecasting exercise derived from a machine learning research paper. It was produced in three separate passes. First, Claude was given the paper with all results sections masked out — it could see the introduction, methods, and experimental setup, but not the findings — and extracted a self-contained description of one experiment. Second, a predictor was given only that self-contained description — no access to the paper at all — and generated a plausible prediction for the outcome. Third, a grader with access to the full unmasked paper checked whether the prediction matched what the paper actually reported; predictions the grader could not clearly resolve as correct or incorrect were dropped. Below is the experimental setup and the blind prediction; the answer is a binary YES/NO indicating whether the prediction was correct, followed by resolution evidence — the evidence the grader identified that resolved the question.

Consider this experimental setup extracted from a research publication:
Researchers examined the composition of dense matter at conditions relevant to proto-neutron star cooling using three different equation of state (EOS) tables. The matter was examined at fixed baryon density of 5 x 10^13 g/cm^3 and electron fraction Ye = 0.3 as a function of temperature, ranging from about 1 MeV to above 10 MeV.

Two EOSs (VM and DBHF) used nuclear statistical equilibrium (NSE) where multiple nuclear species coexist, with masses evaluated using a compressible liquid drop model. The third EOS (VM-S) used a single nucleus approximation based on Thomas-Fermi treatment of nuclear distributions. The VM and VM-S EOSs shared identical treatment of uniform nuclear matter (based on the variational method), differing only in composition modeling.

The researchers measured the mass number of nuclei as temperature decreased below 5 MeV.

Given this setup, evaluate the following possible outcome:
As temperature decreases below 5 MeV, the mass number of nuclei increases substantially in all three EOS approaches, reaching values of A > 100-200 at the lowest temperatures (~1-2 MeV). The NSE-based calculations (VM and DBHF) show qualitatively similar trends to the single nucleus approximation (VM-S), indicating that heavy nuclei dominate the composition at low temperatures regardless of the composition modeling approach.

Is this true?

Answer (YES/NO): NO